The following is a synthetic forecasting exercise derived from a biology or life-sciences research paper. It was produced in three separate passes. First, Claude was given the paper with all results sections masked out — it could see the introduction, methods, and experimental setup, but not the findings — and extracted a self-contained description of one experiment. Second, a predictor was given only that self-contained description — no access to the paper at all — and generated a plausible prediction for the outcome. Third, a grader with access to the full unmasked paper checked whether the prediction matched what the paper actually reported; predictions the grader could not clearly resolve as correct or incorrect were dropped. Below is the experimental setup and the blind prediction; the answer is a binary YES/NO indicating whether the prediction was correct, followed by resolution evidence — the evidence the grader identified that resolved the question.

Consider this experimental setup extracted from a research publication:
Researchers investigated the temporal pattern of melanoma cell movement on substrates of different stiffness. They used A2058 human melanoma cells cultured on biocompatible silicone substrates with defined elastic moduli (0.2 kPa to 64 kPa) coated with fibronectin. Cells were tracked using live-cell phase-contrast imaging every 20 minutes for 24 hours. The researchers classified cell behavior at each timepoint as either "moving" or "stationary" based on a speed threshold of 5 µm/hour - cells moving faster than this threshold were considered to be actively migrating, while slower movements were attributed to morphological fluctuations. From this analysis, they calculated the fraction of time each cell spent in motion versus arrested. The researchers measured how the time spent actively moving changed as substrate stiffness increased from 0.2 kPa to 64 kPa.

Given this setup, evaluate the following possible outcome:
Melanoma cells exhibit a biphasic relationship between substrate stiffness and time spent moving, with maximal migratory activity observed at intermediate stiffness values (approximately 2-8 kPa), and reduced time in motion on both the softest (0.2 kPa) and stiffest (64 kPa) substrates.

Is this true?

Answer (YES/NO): NO